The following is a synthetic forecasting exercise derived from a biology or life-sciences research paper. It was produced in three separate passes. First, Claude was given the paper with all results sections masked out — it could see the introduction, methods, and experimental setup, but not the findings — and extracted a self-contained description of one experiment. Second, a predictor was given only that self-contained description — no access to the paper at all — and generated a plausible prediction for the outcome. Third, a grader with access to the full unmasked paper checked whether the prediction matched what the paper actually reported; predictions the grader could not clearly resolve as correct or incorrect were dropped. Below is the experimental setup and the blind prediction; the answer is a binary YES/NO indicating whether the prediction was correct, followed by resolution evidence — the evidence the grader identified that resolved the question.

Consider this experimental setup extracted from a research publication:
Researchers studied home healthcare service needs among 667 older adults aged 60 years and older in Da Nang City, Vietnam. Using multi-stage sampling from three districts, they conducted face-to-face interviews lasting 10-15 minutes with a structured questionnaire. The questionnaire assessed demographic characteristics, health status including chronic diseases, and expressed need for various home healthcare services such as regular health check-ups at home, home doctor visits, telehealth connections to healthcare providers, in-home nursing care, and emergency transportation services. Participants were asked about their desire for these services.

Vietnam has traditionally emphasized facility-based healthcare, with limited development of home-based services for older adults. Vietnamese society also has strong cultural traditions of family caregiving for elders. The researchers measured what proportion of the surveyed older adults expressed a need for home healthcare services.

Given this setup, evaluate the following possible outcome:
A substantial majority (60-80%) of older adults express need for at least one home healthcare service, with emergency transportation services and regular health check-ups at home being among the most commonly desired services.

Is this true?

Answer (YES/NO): NO